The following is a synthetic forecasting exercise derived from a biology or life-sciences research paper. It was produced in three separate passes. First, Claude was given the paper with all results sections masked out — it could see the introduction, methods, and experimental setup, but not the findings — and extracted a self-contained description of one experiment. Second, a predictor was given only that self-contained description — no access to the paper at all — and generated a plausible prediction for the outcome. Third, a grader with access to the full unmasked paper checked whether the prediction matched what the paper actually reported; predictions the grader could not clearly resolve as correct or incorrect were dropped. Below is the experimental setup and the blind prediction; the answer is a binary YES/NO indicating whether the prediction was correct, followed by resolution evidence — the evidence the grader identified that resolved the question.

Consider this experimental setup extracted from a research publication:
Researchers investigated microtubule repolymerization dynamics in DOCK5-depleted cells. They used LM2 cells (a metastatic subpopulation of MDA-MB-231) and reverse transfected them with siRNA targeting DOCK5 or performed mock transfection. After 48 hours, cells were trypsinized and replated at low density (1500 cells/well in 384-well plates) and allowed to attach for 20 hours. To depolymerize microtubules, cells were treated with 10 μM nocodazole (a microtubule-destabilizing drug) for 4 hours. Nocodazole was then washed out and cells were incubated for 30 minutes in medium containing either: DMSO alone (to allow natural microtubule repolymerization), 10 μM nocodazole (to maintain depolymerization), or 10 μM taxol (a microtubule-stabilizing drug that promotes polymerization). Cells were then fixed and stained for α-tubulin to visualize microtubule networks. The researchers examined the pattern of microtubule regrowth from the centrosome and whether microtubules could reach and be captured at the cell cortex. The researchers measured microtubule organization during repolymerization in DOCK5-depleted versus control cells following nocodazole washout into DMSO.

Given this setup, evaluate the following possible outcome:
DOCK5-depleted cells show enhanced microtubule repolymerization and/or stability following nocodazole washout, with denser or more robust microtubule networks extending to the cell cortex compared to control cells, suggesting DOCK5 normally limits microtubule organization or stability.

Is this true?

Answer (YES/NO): NO